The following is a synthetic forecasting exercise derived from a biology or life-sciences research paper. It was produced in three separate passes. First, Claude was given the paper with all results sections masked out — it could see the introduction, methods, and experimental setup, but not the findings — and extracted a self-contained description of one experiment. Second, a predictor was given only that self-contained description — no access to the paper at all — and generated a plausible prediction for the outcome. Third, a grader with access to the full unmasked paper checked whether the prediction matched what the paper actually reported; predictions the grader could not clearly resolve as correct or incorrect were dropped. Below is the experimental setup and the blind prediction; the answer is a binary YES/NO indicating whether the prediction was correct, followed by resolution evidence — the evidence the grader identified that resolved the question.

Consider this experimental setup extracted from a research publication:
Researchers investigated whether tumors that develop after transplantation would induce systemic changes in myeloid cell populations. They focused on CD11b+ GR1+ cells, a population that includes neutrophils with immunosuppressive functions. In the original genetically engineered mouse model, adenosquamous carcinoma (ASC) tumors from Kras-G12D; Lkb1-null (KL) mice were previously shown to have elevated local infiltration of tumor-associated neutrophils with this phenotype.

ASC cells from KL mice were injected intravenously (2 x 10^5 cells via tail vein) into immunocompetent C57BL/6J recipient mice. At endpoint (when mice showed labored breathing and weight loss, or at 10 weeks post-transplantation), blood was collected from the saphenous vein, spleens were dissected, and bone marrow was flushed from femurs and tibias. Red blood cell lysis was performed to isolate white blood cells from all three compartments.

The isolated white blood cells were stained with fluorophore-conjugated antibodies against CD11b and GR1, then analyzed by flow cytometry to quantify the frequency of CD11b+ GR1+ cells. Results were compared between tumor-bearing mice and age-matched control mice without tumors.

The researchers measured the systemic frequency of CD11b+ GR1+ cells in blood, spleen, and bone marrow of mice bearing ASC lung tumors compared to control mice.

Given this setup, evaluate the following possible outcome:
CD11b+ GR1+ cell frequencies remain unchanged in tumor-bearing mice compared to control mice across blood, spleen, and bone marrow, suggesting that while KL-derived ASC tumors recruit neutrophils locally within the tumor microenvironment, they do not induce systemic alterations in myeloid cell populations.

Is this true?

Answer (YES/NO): NO